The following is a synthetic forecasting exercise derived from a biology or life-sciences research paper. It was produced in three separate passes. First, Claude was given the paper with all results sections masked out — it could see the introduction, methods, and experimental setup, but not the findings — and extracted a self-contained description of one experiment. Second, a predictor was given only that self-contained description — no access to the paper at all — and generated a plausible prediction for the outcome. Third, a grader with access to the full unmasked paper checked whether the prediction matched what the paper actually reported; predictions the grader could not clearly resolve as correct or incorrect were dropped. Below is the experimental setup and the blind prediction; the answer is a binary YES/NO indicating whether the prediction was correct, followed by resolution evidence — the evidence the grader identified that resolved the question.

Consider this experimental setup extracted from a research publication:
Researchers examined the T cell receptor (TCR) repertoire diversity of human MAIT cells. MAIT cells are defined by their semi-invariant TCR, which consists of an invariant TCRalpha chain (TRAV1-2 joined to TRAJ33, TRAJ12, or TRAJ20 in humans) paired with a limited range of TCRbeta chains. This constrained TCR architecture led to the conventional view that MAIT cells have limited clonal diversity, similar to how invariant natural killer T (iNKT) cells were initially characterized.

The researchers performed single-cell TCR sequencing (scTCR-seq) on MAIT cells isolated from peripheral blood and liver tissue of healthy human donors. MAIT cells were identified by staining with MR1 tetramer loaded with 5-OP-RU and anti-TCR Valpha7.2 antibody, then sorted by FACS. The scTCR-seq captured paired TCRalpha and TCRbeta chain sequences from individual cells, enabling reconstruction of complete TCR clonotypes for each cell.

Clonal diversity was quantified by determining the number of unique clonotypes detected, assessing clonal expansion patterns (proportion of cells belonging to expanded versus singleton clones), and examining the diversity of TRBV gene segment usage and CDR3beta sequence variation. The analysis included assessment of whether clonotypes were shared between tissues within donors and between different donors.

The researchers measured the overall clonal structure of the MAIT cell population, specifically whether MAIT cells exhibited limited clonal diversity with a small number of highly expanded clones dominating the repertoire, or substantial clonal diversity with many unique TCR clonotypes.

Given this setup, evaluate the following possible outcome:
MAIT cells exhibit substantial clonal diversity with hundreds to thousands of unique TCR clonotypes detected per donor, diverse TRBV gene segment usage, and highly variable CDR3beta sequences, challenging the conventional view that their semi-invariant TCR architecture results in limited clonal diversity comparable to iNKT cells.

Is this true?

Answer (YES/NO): YES